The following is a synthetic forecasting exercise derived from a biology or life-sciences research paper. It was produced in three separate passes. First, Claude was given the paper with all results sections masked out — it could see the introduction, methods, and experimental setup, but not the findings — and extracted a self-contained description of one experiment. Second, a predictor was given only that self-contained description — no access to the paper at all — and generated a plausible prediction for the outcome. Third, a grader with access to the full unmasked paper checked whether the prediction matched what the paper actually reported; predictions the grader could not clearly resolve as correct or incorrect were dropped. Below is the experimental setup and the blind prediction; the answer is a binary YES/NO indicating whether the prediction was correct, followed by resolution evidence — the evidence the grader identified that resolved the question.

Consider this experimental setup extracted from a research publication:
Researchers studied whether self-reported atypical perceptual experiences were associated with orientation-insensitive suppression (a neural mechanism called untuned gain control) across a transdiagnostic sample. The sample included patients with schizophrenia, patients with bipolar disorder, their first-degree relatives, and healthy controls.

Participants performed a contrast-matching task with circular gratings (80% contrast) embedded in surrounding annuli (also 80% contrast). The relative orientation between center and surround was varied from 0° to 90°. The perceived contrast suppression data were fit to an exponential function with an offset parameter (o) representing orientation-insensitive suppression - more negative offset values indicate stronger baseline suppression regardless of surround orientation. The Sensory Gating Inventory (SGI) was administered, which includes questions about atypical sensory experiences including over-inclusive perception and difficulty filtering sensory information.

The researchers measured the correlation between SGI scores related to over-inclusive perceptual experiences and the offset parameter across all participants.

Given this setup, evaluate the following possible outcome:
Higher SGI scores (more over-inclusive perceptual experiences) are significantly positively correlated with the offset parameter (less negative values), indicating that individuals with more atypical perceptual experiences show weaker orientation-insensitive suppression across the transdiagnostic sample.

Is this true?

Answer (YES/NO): YES